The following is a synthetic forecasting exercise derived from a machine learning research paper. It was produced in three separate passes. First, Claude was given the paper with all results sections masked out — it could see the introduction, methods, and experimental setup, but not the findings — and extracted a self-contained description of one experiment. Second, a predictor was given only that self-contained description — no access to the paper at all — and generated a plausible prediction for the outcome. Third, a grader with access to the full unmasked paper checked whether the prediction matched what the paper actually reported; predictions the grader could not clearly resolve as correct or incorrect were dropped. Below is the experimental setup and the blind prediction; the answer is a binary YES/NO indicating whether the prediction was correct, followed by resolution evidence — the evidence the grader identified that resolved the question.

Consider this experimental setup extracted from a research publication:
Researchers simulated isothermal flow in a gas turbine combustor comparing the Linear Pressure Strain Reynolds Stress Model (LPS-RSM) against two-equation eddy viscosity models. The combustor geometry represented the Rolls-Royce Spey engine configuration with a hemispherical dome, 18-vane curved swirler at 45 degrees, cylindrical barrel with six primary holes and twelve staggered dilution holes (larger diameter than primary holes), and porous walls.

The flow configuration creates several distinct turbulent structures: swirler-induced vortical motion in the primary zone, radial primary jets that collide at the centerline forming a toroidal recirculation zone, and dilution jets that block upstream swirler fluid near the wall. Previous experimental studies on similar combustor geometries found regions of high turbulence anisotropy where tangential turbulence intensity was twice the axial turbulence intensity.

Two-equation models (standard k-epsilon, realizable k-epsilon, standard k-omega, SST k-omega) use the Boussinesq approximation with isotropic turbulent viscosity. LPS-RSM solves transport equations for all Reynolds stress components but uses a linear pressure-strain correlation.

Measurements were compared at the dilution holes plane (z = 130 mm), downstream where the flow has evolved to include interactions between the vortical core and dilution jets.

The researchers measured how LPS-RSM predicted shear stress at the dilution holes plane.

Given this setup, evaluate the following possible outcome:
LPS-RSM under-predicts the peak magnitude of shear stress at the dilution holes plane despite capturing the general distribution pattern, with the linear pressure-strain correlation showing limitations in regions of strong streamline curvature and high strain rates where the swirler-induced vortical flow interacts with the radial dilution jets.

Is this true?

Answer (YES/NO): NO